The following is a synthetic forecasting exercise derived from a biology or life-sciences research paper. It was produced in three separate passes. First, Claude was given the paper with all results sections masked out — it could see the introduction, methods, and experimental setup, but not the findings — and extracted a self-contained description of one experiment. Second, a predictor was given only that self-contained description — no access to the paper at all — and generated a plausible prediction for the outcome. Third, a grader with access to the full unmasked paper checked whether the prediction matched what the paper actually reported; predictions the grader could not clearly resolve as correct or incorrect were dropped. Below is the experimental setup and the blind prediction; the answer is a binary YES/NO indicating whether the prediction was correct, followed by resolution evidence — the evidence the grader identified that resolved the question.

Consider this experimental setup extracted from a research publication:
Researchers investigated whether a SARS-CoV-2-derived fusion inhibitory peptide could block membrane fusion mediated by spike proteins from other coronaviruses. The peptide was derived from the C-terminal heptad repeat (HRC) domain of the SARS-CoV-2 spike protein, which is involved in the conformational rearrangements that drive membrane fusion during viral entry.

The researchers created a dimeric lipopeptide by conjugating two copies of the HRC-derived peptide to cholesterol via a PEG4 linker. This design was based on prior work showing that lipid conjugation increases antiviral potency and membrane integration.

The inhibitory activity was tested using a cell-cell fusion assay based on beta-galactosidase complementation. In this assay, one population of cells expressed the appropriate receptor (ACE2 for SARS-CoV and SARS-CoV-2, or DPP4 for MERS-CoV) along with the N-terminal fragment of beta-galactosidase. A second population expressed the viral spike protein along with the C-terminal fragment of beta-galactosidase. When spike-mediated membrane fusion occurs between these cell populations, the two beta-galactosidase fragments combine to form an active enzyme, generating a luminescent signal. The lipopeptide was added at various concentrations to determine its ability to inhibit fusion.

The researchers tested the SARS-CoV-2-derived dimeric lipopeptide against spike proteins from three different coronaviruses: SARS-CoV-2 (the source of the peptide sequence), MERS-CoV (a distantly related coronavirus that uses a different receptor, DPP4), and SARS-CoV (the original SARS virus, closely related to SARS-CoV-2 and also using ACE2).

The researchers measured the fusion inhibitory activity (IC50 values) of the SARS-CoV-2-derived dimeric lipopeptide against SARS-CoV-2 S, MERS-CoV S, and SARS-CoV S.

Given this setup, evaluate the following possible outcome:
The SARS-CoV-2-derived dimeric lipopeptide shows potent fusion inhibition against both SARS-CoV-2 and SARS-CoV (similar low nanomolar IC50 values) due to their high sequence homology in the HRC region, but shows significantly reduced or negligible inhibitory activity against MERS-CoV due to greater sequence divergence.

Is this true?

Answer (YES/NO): NO